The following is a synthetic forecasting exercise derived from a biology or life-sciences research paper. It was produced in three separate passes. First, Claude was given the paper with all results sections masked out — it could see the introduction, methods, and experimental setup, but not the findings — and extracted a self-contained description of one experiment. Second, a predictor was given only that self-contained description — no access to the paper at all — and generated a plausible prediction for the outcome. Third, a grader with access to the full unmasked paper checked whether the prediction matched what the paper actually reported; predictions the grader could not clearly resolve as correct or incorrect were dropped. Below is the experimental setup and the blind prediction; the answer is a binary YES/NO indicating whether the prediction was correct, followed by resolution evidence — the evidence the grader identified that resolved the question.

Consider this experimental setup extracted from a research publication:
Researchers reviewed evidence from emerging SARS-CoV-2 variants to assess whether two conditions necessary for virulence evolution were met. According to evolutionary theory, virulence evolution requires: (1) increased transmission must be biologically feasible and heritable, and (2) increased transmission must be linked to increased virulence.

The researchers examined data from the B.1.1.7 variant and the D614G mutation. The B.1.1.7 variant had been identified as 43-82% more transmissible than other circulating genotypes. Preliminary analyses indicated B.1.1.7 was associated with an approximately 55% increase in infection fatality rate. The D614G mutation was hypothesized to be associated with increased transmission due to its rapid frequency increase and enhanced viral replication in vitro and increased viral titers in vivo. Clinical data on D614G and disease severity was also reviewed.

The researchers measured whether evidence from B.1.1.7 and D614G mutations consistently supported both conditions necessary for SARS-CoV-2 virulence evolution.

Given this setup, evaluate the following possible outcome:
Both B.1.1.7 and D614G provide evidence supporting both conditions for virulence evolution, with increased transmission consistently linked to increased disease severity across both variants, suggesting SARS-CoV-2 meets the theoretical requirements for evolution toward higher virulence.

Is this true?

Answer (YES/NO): NO